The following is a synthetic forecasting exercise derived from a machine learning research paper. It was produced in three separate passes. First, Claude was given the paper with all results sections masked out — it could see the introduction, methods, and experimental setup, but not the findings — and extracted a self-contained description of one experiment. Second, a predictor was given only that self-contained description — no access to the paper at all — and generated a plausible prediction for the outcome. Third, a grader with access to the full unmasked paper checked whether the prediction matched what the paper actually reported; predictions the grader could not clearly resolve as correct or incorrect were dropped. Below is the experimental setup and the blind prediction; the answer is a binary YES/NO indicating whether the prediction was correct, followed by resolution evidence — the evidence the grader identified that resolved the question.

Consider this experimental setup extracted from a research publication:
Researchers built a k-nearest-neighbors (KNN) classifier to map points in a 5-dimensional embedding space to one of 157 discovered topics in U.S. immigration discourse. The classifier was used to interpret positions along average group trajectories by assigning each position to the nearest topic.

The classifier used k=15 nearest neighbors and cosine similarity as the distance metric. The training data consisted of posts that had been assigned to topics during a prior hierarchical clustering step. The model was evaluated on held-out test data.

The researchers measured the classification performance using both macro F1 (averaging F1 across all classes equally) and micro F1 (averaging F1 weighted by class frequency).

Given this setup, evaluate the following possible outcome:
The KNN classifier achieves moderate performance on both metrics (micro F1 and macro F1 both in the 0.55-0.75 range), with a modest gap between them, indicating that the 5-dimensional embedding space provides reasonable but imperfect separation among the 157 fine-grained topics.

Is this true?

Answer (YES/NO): NO